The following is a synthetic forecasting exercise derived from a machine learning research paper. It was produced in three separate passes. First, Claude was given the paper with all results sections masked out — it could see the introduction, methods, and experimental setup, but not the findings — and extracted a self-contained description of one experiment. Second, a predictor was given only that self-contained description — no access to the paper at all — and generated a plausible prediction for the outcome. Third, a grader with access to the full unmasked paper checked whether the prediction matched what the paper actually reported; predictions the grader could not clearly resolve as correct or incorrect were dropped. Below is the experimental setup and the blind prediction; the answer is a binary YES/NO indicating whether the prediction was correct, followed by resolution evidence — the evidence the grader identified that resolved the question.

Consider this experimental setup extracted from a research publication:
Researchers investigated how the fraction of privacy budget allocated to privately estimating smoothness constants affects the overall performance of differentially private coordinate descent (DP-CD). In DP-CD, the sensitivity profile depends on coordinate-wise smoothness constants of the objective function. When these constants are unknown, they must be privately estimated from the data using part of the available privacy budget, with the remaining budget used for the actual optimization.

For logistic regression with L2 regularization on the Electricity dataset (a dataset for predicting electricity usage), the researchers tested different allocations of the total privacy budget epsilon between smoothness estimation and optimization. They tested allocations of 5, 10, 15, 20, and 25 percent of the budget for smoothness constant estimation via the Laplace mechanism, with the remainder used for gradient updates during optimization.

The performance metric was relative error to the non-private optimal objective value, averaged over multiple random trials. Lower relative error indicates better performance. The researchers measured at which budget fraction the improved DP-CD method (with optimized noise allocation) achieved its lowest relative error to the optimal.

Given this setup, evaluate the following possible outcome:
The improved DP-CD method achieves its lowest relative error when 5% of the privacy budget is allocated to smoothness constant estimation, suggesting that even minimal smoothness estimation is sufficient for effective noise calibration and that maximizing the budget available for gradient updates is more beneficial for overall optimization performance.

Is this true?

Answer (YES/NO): NO